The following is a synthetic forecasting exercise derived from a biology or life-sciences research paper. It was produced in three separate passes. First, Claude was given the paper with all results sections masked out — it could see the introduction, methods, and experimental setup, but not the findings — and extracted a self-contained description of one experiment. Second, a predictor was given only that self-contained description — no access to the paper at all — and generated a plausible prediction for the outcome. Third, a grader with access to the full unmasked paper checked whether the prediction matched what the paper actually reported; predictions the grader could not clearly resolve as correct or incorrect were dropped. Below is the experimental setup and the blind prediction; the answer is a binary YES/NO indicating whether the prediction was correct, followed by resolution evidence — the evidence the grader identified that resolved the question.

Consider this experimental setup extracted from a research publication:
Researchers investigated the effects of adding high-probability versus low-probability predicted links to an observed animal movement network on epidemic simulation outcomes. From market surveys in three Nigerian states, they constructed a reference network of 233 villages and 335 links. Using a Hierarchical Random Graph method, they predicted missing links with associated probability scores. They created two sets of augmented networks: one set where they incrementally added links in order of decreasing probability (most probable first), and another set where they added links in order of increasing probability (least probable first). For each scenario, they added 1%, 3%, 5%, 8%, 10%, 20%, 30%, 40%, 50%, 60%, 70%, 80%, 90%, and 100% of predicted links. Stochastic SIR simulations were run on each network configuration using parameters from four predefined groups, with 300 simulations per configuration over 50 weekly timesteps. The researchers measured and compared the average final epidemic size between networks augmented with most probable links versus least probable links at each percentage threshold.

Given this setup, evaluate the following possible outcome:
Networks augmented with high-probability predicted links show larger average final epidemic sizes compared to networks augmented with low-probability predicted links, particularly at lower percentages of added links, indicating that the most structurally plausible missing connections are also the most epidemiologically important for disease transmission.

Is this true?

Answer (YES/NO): YES